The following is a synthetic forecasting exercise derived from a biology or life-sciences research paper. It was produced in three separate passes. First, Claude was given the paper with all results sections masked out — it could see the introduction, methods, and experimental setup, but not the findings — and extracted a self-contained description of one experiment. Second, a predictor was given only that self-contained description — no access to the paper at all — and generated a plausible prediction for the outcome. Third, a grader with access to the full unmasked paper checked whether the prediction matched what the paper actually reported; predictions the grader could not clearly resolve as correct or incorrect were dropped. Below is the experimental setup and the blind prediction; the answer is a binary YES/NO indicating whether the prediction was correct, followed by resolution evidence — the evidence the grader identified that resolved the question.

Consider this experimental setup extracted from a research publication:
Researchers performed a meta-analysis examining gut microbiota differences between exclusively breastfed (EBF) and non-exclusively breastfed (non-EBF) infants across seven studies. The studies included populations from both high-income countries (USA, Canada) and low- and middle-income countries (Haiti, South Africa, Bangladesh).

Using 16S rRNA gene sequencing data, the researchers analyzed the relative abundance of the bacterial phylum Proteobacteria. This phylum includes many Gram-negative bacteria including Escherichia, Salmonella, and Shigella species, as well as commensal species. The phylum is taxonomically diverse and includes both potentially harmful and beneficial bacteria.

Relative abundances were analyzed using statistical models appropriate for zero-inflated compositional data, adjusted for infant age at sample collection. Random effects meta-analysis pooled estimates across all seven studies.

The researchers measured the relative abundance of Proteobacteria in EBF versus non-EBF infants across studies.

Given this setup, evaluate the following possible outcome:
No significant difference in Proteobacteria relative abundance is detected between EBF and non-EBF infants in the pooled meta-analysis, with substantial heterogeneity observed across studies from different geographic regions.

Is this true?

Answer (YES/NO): YES